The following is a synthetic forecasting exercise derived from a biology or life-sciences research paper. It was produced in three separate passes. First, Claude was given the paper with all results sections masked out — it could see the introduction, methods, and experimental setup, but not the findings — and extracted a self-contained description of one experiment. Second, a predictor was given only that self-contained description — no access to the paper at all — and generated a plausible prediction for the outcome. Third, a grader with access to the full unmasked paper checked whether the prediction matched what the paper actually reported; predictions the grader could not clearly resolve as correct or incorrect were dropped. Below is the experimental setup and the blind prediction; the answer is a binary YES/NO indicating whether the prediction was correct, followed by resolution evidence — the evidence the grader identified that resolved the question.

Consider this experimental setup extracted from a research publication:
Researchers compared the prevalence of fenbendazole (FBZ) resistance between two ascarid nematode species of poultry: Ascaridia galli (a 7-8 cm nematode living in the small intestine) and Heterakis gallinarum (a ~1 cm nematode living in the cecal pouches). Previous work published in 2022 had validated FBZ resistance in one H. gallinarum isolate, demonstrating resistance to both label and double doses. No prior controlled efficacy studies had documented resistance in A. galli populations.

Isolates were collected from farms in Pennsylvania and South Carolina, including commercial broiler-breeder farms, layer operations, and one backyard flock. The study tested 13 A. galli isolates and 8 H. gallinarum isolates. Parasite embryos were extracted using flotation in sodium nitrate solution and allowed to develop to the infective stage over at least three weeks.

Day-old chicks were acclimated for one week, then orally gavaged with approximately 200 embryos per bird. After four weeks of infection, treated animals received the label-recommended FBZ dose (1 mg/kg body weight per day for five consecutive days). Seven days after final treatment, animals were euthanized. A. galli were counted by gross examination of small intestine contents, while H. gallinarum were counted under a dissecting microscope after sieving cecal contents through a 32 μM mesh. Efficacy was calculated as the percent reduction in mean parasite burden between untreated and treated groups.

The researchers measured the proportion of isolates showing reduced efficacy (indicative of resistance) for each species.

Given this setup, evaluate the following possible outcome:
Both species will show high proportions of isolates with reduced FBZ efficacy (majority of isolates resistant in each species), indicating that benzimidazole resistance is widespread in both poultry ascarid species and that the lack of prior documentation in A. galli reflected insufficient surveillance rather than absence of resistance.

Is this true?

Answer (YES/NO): NO